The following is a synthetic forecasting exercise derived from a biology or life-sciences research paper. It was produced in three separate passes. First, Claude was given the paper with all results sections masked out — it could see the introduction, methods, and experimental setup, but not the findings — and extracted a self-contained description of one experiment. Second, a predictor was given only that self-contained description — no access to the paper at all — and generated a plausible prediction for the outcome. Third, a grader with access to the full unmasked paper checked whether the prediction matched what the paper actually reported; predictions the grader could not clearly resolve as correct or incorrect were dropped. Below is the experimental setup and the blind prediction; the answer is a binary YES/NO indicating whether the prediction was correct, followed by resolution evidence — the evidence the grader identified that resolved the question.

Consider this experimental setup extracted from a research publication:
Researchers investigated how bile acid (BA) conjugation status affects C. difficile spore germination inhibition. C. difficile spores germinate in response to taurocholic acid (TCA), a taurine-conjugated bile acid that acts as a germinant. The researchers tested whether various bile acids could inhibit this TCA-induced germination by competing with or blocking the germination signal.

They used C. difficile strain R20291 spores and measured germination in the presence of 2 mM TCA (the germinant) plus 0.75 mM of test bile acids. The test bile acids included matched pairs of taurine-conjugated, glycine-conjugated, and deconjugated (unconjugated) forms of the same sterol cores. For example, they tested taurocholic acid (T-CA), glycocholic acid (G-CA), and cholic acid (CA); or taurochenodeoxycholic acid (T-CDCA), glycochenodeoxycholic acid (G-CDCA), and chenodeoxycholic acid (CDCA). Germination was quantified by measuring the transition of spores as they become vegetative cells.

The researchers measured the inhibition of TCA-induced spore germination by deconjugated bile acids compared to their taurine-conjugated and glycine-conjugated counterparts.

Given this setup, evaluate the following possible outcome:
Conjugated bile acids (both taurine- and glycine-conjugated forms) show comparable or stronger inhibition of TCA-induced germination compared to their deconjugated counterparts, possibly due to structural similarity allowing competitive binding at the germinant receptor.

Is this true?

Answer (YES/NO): NO